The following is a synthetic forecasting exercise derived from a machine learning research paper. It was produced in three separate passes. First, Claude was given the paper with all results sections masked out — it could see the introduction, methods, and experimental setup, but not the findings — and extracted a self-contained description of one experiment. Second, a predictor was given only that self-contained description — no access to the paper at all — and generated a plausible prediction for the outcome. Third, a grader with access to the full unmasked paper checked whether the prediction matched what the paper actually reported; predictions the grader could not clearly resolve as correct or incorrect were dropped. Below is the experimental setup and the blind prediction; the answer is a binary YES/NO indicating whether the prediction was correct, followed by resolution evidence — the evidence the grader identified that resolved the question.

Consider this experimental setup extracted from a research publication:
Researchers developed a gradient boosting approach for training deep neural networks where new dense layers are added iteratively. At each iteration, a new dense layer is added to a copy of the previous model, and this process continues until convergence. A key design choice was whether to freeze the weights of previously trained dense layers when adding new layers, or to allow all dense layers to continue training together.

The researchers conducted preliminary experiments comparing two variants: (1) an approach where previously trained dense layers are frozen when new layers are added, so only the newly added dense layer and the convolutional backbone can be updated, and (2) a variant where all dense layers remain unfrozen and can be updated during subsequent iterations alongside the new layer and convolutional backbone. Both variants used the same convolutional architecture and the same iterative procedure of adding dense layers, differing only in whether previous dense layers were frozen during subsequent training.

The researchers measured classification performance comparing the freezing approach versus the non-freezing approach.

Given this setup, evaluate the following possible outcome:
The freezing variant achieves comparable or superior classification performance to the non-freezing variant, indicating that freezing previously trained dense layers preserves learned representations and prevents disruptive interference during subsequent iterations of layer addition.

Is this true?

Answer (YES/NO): YES